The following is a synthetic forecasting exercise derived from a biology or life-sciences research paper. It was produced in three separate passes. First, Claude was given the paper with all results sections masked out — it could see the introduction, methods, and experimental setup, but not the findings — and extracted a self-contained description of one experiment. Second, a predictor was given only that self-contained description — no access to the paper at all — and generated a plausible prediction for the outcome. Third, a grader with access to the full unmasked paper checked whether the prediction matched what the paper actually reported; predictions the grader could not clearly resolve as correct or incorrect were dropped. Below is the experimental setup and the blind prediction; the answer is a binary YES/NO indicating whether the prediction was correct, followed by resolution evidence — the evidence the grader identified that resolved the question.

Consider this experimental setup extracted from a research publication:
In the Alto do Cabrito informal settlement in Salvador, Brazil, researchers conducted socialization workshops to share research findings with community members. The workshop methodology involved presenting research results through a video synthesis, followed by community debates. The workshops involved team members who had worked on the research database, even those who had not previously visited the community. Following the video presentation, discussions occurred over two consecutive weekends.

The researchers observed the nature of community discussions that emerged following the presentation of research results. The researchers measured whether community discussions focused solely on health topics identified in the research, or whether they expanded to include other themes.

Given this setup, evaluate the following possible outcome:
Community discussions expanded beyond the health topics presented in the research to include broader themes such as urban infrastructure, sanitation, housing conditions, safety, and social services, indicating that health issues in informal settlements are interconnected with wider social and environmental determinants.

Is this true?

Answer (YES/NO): YES